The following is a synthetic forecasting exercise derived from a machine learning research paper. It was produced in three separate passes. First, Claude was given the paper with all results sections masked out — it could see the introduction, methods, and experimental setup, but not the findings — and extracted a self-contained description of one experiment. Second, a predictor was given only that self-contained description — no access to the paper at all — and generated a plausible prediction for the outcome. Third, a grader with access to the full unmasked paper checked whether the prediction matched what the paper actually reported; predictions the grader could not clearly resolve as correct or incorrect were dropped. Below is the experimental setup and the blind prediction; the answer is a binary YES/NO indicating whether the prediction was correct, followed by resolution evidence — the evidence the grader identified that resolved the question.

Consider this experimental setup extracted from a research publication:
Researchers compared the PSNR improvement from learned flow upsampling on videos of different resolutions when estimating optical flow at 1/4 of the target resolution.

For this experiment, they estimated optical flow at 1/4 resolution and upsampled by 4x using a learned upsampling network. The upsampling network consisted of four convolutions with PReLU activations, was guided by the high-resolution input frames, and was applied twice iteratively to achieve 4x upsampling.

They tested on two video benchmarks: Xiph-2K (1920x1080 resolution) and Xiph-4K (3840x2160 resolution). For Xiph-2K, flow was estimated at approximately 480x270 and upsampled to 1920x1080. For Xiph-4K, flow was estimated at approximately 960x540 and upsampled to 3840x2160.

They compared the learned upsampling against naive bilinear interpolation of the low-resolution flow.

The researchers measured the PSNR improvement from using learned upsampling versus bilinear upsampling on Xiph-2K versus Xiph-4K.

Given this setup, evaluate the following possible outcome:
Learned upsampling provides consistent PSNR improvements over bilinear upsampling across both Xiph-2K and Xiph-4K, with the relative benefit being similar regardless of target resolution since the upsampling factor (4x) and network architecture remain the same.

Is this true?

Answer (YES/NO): NO